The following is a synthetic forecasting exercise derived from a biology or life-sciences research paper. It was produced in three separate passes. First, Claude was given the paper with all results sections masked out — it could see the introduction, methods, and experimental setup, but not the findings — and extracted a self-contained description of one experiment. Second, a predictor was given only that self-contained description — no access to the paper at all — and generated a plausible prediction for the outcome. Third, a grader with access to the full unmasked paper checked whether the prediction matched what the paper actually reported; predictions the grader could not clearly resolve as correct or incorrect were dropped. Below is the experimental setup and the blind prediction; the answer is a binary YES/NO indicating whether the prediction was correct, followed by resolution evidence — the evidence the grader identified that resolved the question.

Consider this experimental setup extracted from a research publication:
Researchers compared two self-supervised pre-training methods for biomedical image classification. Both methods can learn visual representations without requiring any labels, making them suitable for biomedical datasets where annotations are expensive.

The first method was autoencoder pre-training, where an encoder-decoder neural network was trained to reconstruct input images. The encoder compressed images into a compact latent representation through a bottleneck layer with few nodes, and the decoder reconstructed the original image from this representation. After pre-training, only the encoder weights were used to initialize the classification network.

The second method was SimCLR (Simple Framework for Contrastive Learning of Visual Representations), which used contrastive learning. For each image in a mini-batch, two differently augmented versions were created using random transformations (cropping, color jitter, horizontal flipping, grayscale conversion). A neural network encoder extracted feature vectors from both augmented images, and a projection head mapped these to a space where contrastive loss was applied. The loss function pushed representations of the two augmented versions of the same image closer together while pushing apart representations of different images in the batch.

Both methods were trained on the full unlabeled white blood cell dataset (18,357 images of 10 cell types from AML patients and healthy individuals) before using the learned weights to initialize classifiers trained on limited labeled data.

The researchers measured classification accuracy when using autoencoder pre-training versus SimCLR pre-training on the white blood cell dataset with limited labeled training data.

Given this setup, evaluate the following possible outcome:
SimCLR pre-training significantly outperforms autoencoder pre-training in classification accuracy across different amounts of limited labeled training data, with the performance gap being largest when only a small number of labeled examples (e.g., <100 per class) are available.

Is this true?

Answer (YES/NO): NO